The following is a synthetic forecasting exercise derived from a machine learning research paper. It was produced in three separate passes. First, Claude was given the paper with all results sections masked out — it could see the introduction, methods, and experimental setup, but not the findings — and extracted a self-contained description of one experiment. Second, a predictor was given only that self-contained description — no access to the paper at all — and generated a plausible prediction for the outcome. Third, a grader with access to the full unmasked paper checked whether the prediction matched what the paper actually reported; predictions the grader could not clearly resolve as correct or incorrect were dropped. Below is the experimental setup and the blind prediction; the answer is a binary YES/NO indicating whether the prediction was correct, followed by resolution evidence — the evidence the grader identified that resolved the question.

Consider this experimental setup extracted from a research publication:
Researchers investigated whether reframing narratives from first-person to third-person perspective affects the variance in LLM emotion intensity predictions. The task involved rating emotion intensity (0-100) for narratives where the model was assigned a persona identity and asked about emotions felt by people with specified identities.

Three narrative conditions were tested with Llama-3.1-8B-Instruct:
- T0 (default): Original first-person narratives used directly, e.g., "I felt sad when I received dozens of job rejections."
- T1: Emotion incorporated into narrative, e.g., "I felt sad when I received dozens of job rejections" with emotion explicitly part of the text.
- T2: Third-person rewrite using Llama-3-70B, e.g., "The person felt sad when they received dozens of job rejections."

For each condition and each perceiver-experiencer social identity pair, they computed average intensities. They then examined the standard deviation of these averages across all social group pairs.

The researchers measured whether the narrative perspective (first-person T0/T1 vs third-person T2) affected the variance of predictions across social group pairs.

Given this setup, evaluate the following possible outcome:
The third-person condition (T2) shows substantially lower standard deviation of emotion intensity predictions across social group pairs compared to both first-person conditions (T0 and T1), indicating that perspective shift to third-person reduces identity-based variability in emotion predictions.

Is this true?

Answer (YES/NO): NO